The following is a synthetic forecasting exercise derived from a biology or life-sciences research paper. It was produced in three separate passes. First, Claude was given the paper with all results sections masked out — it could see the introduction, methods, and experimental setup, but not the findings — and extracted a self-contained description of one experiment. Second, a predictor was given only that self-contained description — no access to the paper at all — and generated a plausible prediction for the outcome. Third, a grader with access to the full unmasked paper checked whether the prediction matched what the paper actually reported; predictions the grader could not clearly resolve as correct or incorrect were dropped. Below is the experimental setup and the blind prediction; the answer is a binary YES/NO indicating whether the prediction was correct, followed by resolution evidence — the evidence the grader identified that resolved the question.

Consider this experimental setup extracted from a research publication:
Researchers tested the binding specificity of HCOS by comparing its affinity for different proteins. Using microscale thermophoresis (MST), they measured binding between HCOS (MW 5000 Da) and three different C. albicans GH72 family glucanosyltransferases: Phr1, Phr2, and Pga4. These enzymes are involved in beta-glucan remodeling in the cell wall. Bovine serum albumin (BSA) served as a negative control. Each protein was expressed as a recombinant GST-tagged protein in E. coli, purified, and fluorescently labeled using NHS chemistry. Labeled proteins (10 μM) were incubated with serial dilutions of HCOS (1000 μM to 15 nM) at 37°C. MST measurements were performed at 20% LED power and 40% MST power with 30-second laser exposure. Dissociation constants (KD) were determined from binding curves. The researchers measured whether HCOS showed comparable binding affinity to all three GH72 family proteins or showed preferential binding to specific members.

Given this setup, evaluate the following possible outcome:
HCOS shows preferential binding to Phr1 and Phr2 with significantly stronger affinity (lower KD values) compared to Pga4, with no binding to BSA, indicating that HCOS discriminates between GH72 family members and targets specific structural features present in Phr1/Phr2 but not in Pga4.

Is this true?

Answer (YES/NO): YES